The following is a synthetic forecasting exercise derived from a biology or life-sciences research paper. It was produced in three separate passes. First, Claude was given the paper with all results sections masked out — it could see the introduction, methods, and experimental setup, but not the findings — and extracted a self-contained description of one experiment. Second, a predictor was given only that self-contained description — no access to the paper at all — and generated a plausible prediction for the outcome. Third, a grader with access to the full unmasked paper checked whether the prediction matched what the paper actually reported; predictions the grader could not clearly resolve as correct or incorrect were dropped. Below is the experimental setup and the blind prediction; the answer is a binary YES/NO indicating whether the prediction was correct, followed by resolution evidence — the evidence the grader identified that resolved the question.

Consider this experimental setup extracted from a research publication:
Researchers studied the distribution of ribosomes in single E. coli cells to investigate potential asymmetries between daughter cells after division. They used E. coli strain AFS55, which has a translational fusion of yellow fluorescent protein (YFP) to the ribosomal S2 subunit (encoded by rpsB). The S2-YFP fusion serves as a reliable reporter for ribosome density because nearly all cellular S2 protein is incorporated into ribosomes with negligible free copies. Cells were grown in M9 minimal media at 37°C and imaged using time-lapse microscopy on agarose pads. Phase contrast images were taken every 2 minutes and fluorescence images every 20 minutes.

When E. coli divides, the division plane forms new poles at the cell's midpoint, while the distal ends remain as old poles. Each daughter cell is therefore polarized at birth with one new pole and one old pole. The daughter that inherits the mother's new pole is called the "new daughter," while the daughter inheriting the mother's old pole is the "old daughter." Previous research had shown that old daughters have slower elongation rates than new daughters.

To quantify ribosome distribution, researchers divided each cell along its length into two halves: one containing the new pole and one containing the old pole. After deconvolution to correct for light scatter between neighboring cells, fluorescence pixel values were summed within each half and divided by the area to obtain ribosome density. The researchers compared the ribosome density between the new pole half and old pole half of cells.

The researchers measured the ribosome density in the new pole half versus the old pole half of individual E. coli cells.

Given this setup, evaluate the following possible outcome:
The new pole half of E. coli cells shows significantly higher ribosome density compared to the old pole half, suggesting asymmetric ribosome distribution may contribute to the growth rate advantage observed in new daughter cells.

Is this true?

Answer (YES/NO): NO